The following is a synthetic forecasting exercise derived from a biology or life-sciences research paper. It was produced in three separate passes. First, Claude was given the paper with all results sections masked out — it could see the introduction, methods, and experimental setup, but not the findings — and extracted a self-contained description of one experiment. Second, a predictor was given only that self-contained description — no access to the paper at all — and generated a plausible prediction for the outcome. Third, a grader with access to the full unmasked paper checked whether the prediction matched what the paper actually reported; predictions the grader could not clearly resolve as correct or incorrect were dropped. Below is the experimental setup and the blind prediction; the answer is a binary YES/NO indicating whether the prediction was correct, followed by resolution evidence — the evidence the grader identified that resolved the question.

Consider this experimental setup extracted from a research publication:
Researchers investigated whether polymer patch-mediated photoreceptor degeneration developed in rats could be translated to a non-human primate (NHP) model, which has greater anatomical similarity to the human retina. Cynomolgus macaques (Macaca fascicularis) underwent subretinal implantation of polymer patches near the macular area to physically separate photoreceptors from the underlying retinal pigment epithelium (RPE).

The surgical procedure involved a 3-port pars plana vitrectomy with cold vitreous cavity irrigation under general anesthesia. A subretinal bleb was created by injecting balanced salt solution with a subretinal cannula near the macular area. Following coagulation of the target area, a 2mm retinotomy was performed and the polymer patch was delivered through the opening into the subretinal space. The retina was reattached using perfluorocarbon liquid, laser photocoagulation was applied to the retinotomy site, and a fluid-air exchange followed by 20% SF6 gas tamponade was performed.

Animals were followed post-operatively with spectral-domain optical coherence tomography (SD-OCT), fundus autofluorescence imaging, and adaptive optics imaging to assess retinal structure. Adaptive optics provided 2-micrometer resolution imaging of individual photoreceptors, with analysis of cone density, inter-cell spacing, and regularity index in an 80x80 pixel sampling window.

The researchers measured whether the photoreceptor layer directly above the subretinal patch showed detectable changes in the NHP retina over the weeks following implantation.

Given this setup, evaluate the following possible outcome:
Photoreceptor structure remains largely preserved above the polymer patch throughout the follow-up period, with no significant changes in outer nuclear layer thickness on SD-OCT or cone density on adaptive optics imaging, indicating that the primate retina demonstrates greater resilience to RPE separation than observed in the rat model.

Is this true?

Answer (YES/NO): NO